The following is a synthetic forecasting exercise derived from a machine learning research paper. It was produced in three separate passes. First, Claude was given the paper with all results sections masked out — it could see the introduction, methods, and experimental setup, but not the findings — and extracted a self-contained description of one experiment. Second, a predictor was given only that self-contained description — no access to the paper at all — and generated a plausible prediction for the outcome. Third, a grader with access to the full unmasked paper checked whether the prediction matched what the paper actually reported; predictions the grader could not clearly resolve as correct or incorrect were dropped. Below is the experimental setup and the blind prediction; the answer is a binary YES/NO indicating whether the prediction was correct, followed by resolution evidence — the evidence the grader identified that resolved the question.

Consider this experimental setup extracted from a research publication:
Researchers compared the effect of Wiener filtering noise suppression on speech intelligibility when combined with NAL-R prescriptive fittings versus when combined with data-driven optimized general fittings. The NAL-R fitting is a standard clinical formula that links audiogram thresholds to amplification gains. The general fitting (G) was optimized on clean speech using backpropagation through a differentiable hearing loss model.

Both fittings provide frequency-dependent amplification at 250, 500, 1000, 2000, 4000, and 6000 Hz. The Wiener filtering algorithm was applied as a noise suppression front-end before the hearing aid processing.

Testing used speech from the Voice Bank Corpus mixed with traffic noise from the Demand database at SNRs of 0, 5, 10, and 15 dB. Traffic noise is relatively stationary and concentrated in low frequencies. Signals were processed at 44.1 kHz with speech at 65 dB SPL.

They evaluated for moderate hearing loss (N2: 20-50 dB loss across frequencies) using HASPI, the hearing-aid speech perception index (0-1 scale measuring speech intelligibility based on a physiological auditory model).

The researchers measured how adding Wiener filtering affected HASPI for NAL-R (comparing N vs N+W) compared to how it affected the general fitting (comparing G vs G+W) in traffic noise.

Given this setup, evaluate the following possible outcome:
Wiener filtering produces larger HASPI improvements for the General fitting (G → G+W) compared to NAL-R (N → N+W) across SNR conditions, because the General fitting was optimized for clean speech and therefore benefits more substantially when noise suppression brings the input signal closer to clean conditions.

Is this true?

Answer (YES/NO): YES